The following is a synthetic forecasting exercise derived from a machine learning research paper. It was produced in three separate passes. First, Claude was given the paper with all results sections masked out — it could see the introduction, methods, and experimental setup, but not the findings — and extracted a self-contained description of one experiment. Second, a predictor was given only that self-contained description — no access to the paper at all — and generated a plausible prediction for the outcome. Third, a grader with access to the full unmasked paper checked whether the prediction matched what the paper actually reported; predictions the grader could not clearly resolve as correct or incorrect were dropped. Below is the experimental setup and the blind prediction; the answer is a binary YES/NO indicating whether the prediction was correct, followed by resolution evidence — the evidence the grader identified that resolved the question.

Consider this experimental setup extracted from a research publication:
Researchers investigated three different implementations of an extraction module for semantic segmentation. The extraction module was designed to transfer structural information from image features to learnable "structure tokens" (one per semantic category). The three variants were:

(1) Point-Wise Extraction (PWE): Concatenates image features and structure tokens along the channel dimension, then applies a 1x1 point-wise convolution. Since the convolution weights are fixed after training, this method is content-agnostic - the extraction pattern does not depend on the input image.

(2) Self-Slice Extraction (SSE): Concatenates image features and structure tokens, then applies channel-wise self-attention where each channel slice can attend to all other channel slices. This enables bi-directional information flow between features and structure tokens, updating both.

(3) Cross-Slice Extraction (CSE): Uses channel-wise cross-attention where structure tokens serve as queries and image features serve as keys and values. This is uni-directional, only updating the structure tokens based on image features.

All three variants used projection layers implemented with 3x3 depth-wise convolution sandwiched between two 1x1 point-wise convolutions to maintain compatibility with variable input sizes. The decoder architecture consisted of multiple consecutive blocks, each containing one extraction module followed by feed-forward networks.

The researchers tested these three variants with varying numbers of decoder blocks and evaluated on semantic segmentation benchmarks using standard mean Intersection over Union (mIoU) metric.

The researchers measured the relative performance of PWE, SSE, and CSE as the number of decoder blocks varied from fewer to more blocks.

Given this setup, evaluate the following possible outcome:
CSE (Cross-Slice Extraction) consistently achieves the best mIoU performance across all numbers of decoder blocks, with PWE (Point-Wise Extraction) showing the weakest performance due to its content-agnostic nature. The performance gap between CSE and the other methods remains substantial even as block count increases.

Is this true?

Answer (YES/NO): NO